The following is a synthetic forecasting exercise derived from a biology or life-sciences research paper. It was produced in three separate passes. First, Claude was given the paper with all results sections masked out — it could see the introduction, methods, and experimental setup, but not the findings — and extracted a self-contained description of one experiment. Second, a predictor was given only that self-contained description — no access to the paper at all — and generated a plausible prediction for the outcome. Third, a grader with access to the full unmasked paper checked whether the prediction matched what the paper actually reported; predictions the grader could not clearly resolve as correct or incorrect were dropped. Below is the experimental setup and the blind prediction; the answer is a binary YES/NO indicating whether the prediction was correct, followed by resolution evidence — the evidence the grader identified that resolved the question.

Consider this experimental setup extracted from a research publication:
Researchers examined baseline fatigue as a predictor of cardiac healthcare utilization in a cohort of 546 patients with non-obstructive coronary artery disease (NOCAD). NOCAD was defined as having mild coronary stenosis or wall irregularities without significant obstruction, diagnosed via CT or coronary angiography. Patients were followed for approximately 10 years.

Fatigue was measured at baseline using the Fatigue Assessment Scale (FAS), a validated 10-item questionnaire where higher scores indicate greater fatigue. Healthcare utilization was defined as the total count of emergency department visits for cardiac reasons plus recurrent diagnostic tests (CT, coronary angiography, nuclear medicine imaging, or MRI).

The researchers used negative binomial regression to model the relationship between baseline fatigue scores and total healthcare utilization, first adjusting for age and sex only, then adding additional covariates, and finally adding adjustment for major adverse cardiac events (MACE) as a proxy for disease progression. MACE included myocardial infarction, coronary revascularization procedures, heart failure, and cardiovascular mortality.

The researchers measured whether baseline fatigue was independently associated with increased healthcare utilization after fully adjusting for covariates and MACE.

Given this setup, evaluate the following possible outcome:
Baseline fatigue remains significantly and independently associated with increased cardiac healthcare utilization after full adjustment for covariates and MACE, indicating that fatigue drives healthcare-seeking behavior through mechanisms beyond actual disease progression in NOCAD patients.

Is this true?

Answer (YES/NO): NO